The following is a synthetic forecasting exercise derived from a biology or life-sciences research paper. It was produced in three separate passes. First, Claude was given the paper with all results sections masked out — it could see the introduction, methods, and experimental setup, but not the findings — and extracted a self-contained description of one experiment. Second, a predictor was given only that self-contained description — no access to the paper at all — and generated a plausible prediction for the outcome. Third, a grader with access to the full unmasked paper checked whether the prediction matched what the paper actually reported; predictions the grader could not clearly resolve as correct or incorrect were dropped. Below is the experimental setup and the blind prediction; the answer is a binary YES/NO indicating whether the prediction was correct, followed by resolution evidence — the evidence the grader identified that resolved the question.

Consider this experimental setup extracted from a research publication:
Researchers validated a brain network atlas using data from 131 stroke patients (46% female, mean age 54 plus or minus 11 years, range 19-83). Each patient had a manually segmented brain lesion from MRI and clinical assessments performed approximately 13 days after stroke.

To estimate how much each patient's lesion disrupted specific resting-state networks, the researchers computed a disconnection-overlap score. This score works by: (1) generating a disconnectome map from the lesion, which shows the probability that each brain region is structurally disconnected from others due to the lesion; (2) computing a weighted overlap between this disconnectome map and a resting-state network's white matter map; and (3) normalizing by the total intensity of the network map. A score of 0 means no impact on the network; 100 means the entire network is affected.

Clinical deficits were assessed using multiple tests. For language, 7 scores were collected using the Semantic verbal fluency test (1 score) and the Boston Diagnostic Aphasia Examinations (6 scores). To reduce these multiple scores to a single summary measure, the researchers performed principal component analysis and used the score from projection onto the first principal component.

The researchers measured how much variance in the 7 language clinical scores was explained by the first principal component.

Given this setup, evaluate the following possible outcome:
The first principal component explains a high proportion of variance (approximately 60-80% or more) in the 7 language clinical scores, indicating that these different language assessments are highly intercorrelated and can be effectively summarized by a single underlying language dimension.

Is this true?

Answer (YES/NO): YES